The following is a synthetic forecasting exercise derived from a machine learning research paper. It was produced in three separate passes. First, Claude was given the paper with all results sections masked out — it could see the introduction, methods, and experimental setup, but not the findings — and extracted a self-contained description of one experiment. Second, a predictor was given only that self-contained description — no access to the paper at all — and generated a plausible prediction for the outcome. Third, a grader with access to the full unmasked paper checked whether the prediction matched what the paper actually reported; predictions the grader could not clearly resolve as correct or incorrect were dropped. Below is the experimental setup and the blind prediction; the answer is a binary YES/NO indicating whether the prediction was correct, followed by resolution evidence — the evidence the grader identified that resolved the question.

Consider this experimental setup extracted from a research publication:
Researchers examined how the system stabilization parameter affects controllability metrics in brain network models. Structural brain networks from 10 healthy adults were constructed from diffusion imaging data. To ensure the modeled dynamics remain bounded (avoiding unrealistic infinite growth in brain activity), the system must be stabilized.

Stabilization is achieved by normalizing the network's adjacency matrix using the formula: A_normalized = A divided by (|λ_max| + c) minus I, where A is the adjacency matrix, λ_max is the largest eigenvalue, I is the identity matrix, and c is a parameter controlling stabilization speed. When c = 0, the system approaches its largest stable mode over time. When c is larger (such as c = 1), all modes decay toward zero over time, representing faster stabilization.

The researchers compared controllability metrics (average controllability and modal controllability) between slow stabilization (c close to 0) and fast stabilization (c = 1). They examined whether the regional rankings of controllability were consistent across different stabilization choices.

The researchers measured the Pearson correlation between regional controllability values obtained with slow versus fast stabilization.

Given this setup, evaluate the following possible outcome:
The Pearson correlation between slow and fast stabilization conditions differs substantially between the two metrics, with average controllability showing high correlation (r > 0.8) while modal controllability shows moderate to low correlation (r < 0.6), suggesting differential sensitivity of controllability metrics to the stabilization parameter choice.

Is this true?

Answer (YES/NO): NO